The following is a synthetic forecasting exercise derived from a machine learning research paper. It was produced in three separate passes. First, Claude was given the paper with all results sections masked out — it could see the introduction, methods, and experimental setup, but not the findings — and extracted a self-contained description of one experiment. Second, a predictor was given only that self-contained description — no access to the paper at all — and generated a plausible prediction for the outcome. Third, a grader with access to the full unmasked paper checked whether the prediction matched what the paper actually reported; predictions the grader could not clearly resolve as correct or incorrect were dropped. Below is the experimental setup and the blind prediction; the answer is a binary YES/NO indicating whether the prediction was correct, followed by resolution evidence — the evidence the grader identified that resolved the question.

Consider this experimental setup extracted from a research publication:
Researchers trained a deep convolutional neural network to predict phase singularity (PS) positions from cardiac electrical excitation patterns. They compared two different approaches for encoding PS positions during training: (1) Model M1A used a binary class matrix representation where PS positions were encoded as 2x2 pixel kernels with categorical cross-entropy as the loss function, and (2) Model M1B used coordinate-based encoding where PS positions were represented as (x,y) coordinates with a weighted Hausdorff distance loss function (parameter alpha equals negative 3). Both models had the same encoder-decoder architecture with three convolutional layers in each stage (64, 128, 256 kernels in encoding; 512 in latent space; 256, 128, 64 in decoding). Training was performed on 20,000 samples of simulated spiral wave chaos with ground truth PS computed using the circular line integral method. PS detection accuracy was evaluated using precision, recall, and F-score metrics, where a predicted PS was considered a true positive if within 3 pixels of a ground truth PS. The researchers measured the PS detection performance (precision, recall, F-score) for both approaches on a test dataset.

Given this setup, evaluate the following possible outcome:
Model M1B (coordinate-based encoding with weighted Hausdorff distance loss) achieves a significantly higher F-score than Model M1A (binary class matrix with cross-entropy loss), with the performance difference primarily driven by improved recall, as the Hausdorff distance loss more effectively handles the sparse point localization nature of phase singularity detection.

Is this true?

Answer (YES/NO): NO